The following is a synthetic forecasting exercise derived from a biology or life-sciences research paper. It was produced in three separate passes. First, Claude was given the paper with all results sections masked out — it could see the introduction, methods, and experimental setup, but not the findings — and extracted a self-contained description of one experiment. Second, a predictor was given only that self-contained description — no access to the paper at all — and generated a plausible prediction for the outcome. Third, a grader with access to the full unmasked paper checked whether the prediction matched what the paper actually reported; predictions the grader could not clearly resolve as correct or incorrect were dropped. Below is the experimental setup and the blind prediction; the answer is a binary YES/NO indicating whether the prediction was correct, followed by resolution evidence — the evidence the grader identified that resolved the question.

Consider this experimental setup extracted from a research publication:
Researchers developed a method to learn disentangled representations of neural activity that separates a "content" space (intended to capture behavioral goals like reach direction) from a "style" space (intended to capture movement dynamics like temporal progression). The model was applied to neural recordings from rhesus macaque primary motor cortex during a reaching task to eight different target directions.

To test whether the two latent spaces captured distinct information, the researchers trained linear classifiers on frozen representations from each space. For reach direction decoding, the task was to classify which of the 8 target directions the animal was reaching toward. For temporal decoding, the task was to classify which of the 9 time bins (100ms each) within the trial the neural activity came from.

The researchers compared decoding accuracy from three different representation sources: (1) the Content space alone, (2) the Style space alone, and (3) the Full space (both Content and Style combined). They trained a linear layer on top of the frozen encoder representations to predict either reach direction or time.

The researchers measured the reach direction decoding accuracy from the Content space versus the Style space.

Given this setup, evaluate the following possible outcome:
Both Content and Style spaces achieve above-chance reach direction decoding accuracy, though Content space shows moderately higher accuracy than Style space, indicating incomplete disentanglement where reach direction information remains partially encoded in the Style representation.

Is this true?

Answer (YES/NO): NO